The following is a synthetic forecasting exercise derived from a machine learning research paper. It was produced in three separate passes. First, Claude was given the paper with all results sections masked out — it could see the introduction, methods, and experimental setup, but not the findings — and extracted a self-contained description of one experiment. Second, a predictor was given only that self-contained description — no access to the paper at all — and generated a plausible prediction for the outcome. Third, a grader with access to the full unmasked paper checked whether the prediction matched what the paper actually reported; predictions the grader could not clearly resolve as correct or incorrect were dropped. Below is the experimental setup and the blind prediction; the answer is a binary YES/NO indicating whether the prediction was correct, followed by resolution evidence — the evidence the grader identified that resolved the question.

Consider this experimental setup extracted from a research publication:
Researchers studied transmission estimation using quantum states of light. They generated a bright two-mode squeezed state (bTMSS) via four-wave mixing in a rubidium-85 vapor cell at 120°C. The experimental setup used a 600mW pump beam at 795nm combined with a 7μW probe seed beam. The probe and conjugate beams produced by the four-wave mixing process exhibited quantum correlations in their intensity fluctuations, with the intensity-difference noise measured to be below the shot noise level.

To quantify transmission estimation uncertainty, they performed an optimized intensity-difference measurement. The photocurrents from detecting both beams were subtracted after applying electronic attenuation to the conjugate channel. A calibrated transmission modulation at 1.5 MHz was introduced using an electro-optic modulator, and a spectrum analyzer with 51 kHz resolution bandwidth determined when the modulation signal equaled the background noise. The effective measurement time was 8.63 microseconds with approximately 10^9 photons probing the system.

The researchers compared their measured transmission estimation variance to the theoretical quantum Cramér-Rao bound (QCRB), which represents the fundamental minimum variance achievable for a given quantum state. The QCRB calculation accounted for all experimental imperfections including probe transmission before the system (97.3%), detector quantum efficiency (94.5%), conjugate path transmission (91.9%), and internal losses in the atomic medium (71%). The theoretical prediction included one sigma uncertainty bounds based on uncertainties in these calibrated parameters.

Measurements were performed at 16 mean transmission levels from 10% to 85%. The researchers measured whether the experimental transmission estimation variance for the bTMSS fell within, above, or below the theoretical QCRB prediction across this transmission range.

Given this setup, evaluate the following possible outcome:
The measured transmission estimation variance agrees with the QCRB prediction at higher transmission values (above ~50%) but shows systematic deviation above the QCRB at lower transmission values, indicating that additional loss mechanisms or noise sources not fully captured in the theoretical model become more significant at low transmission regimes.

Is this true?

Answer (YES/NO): NO